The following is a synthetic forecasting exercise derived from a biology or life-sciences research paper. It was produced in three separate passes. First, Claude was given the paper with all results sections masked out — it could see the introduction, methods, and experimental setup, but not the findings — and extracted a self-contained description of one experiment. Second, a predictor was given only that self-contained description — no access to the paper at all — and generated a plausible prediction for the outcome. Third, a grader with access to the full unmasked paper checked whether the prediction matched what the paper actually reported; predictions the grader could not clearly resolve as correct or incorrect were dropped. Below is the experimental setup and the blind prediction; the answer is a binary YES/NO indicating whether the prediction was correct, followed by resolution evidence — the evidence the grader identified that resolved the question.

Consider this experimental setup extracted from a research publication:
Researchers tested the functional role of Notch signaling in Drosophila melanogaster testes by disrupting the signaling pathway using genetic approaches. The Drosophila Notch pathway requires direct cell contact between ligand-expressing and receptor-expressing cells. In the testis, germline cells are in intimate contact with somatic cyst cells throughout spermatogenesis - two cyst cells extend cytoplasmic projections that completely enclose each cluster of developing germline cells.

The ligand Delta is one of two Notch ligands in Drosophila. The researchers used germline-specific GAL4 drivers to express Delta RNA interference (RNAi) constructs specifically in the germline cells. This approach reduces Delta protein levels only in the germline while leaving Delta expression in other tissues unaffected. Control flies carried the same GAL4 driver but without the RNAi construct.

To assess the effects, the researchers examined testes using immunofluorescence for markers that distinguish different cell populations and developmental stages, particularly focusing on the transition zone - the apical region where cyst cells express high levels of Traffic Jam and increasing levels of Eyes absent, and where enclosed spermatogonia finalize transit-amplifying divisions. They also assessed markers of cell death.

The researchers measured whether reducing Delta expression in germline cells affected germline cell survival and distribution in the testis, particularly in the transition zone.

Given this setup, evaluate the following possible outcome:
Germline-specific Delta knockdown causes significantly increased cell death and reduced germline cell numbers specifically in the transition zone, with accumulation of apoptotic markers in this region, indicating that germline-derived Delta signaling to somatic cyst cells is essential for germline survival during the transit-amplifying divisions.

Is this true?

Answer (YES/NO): YES